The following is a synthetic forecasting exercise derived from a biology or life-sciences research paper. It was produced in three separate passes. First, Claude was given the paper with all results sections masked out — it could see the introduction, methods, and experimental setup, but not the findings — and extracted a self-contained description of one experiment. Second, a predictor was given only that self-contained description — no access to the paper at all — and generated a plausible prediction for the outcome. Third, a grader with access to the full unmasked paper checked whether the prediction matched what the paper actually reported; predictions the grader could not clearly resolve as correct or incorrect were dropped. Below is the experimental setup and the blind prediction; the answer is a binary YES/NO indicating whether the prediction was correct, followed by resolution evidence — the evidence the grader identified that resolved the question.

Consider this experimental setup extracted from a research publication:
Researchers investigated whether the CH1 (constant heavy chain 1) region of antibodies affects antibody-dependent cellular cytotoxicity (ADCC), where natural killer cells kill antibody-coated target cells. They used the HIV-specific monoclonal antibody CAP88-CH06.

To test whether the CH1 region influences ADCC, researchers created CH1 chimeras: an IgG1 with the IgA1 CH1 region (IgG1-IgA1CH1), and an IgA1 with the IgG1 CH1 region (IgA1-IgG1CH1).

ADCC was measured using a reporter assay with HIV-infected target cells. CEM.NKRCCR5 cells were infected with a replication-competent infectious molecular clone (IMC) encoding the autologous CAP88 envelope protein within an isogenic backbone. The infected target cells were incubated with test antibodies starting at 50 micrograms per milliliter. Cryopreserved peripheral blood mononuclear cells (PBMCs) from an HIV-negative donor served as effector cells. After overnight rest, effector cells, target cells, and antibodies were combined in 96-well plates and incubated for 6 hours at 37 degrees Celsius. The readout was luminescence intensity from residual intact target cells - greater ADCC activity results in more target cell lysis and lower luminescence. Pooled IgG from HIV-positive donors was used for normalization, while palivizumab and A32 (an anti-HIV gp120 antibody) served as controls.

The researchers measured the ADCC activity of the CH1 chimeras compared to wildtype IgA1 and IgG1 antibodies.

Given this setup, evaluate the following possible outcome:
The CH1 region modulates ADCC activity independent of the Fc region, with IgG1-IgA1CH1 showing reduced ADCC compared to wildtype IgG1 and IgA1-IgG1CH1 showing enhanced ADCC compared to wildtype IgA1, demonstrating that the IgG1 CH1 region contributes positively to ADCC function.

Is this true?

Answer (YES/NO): NO